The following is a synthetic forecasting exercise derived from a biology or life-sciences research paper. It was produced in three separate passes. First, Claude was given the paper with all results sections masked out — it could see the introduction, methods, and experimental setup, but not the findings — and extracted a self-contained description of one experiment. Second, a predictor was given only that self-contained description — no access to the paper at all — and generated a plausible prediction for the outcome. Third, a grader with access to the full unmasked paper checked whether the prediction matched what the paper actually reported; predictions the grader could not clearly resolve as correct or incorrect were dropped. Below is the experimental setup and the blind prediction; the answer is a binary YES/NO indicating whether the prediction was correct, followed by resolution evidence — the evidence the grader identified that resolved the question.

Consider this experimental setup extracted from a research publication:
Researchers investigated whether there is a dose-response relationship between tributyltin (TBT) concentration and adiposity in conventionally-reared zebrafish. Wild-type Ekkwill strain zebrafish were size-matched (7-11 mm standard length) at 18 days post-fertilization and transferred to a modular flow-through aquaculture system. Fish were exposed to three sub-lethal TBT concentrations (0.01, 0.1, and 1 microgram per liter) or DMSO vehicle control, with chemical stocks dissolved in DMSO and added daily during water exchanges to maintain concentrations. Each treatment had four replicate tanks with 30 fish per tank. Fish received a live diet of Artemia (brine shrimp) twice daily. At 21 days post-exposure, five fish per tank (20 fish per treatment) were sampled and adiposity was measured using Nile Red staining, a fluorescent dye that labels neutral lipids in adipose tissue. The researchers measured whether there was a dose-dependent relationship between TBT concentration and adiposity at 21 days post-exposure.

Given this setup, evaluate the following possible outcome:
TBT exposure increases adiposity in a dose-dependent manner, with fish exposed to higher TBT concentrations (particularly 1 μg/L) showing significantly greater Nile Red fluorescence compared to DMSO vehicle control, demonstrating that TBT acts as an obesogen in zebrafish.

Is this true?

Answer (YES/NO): NO